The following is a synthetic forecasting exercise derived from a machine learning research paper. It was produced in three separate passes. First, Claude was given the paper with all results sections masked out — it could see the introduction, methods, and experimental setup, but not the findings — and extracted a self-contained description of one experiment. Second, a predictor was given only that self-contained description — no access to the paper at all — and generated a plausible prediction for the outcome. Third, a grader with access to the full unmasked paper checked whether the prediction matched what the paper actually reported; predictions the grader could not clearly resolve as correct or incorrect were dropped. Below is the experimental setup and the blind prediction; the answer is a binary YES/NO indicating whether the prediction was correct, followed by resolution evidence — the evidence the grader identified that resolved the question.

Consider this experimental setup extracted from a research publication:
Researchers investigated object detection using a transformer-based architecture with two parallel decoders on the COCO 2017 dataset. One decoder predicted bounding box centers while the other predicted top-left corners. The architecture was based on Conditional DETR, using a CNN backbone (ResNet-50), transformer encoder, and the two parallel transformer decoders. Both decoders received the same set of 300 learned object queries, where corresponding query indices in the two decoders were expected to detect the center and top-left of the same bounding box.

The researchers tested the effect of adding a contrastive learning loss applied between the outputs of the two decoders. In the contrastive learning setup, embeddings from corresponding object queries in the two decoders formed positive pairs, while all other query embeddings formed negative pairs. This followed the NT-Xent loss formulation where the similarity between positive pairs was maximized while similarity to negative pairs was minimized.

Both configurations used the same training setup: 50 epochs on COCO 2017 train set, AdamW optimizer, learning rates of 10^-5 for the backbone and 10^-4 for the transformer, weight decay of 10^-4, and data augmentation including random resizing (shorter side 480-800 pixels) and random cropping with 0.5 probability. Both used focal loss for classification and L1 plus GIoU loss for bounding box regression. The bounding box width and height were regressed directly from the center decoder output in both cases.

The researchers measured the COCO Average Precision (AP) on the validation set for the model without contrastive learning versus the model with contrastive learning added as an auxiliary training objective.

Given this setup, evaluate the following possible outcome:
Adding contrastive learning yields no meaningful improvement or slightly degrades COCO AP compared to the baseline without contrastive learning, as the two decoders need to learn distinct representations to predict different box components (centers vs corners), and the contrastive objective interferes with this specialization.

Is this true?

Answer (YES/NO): NO